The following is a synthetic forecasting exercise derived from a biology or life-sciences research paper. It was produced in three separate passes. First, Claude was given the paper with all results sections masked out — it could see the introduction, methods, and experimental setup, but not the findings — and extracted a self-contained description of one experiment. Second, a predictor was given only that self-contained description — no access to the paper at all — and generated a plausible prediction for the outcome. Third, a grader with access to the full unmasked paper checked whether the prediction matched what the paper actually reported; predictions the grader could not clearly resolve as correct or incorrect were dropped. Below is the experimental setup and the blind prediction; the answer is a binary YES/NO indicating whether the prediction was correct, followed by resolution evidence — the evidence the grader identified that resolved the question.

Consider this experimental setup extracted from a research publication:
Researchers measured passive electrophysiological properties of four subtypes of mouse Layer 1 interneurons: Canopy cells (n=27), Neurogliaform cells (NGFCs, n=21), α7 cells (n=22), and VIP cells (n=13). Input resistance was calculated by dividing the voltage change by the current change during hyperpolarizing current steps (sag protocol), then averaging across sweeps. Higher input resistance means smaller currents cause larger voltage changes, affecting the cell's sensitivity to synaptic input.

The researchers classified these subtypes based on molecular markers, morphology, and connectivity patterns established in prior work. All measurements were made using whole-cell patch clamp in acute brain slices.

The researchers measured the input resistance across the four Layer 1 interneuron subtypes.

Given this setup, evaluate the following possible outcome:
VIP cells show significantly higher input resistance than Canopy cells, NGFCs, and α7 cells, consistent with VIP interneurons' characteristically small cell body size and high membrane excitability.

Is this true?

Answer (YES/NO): YES